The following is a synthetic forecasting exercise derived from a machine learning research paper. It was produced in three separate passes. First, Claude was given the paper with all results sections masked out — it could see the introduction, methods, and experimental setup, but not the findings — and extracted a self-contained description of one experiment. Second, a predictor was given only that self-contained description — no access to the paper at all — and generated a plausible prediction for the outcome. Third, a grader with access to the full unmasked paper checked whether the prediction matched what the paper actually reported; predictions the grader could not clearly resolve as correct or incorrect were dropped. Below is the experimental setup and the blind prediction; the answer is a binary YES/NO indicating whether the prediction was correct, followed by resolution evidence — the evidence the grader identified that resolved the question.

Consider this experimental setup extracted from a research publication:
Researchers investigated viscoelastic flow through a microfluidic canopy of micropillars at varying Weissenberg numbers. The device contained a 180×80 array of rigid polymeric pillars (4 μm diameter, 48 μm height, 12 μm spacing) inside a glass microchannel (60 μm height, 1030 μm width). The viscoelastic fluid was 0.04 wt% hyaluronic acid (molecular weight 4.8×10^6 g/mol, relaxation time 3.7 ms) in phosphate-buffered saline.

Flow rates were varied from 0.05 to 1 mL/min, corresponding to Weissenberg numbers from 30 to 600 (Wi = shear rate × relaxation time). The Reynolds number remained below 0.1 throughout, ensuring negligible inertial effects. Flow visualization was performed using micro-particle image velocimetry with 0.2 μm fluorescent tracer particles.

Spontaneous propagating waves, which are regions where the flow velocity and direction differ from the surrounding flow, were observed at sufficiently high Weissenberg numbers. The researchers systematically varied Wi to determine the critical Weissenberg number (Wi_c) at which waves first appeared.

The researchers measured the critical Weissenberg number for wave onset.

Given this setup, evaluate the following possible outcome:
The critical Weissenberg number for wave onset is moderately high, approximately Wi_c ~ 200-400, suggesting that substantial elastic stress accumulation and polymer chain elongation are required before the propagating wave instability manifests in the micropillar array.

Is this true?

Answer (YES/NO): NO